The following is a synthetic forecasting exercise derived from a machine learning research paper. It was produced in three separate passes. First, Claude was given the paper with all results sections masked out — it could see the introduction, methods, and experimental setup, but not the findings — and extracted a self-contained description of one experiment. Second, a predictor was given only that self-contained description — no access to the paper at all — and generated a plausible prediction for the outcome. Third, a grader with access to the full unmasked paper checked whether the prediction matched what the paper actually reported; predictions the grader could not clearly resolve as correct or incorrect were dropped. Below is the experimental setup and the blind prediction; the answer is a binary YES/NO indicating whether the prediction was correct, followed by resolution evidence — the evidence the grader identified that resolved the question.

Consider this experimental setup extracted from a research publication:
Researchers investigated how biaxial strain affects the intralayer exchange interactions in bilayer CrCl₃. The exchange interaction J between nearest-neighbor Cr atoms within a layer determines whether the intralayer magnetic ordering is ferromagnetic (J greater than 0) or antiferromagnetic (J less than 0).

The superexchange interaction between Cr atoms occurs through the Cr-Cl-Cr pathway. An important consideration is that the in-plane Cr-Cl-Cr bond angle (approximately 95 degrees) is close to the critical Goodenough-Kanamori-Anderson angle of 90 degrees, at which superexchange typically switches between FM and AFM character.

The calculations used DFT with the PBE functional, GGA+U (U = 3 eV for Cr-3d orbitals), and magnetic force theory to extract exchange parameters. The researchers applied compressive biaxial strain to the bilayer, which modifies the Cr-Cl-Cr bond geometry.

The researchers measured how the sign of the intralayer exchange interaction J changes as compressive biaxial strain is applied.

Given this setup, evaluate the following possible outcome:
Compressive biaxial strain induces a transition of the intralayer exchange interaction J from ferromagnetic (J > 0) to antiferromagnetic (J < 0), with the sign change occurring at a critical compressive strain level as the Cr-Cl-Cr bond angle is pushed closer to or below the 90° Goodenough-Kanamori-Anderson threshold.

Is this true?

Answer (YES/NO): YES